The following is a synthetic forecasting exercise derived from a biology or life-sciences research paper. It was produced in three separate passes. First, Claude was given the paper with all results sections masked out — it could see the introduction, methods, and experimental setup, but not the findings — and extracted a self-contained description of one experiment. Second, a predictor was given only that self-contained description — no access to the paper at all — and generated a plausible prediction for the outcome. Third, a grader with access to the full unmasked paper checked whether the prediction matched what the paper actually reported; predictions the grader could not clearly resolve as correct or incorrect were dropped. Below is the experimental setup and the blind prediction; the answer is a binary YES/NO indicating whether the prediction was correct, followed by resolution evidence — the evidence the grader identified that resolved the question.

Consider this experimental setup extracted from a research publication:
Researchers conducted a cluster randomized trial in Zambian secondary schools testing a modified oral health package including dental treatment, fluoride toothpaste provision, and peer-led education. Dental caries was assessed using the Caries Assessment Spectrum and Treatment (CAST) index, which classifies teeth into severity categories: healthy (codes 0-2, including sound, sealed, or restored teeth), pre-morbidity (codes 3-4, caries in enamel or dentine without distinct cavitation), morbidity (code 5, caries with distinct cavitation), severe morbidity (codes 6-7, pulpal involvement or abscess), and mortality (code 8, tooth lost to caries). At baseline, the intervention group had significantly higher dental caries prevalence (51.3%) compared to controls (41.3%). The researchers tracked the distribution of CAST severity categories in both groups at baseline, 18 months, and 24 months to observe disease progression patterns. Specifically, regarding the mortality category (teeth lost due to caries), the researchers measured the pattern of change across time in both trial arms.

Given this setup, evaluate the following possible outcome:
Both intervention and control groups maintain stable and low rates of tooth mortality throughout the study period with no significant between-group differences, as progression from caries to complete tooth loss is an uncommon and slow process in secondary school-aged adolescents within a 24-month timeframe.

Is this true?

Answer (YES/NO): NO